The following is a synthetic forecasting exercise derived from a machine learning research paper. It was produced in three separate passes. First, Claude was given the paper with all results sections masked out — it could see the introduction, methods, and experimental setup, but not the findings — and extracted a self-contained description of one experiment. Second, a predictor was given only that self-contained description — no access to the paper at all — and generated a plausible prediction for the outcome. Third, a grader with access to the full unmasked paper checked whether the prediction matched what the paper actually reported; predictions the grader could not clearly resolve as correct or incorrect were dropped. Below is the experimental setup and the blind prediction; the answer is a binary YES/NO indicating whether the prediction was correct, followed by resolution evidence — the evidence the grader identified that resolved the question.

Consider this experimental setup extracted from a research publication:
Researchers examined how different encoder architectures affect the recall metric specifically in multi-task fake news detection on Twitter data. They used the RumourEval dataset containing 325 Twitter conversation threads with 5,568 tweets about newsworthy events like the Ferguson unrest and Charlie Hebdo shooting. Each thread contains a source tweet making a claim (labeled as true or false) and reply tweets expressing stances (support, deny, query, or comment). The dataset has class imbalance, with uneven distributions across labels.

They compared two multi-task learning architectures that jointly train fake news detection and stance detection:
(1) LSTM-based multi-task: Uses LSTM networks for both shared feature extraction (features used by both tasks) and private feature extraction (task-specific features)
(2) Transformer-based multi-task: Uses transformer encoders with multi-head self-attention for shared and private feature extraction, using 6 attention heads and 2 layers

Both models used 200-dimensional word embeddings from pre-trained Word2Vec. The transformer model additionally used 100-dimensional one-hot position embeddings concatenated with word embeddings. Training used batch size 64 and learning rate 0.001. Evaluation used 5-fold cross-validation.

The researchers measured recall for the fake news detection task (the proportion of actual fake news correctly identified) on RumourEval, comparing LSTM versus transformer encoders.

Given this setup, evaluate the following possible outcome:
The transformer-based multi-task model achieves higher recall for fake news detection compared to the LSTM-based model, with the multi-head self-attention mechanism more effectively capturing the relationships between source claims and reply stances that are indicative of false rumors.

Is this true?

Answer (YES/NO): NO